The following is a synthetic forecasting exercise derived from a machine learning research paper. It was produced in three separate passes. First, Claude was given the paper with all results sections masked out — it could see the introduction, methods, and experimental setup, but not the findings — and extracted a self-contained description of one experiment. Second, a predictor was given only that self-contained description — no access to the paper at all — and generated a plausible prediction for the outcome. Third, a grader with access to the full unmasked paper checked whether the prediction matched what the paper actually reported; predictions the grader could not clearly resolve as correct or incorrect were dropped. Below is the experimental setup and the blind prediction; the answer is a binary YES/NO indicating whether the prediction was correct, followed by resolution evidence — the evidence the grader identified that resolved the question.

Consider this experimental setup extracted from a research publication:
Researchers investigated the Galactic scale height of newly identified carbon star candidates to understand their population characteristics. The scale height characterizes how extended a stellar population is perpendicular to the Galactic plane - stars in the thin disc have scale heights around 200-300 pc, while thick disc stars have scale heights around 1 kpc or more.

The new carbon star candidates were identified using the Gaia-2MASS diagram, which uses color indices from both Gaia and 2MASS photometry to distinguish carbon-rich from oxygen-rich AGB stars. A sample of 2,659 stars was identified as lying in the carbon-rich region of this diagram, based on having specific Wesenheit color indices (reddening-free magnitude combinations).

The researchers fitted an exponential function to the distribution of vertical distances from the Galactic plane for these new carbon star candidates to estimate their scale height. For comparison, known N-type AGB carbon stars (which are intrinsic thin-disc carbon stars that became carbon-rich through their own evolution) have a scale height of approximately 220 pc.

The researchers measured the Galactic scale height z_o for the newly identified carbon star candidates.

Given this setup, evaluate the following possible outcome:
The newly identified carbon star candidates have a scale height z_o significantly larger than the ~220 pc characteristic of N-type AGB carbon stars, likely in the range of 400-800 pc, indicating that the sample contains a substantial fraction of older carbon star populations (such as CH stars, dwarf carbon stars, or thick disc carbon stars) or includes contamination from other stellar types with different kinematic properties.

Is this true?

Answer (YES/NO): YES